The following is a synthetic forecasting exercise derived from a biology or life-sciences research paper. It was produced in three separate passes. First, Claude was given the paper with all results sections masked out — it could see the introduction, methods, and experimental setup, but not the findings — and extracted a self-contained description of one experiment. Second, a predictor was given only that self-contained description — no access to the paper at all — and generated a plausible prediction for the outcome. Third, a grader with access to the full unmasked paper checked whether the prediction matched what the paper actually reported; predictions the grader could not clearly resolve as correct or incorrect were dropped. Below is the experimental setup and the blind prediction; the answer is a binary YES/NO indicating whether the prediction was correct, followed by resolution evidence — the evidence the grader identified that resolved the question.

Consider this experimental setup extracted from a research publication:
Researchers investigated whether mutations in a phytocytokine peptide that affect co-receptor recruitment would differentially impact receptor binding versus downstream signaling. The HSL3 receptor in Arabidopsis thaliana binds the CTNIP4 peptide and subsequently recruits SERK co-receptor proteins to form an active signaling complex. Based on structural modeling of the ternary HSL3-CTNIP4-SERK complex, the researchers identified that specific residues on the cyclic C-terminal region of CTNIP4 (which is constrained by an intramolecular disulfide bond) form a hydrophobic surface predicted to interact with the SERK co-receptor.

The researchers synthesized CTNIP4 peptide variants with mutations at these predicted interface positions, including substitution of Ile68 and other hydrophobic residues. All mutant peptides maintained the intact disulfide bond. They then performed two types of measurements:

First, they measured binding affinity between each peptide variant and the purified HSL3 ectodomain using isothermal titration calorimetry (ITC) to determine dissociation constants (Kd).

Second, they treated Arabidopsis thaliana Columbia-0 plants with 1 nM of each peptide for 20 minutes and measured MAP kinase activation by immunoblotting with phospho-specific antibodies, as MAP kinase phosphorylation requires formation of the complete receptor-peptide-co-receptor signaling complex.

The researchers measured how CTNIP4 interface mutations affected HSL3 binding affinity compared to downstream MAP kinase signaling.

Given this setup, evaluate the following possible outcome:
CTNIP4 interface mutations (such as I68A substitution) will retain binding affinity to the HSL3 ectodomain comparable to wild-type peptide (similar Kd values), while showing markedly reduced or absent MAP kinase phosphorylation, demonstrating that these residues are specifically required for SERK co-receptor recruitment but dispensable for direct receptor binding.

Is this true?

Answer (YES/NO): NO